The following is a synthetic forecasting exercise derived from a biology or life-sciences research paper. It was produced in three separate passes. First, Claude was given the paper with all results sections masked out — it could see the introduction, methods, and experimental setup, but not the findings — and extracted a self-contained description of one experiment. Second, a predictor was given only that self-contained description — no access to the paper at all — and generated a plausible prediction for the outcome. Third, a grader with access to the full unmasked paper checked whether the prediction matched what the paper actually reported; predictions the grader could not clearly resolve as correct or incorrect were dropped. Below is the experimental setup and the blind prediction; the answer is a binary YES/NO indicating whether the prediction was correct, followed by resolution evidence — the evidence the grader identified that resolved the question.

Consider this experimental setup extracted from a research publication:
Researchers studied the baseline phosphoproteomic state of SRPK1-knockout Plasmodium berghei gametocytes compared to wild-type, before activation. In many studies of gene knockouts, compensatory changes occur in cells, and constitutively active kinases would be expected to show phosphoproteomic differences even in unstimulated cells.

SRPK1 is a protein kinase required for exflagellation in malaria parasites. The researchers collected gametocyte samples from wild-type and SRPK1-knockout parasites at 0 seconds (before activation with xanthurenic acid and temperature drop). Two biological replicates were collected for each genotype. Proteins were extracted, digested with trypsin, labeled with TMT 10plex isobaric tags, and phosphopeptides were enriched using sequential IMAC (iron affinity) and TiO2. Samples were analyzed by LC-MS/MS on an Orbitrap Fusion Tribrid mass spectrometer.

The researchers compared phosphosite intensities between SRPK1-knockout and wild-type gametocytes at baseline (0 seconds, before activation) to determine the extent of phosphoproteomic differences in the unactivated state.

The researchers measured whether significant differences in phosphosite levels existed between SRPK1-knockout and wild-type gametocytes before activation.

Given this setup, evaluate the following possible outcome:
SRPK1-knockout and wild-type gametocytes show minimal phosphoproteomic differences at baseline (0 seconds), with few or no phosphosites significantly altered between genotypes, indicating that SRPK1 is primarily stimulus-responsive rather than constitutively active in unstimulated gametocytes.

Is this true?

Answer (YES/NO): NO